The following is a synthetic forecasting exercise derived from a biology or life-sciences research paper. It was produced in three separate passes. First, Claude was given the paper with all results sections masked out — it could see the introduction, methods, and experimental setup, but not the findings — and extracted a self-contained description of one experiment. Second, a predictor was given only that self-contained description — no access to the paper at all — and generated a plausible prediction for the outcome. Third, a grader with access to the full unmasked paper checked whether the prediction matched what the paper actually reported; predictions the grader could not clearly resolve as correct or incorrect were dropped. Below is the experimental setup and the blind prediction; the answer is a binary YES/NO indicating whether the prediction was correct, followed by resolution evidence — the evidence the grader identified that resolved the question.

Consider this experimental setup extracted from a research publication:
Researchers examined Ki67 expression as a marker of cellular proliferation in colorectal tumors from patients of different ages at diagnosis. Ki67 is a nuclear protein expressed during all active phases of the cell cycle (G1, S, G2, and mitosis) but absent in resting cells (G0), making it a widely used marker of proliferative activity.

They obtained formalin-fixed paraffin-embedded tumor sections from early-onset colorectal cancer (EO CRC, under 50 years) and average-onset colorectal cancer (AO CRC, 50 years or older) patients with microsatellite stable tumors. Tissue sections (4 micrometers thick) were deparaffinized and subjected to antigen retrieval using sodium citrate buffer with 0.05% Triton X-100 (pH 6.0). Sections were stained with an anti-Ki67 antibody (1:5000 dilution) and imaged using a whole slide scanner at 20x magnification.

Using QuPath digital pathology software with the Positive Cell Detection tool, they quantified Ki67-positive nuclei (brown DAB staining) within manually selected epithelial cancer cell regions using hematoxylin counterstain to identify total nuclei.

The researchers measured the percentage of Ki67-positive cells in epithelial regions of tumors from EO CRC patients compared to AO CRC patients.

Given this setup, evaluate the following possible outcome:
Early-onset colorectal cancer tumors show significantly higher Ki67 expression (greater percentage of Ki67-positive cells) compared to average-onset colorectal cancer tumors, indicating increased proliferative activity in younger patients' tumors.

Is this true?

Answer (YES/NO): YES